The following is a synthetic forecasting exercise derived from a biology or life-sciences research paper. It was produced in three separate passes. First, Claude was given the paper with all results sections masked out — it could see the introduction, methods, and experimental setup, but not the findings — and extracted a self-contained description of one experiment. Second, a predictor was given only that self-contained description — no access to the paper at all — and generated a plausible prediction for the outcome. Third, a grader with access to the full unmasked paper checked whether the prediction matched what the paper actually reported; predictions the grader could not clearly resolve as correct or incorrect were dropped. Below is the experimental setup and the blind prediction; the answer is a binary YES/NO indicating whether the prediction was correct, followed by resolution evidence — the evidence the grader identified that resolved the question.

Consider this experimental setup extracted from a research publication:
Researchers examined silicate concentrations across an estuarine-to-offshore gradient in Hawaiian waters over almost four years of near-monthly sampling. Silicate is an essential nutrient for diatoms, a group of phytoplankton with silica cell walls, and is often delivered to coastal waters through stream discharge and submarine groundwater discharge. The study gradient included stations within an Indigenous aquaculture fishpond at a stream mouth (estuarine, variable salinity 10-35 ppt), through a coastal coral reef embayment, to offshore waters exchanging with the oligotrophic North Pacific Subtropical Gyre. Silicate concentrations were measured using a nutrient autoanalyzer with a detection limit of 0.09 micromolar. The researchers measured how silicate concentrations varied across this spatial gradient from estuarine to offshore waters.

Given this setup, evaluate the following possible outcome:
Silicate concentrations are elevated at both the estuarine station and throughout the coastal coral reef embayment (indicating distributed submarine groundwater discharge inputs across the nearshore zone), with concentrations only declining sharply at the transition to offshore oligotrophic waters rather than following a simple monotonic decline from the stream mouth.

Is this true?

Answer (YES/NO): NO